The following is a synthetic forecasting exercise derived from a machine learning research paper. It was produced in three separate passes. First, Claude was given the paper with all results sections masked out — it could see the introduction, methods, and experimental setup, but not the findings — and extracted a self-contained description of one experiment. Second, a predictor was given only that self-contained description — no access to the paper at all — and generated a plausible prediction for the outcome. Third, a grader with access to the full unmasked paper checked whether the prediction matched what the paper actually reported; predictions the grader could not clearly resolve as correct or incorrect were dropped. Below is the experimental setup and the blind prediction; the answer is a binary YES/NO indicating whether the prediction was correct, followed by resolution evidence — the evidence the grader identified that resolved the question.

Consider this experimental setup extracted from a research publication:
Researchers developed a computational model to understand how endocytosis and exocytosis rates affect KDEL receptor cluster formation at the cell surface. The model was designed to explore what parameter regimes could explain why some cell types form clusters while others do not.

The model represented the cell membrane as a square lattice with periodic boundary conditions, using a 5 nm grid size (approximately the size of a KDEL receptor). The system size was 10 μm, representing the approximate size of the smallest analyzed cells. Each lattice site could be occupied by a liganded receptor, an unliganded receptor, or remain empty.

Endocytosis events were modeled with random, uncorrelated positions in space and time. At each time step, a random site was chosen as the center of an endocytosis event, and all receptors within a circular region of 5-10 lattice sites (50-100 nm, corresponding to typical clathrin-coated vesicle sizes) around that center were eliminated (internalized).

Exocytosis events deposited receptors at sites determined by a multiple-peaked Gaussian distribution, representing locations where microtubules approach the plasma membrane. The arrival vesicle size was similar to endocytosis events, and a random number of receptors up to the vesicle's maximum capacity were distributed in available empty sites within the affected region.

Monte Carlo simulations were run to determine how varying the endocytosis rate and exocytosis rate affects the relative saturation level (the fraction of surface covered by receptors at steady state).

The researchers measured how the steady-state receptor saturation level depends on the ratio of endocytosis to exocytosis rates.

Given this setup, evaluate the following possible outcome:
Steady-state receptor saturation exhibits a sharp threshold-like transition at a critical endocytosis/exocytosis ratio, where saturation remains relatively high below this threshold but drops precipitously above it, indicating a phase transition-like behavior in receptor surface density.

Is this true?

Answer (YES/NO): NO